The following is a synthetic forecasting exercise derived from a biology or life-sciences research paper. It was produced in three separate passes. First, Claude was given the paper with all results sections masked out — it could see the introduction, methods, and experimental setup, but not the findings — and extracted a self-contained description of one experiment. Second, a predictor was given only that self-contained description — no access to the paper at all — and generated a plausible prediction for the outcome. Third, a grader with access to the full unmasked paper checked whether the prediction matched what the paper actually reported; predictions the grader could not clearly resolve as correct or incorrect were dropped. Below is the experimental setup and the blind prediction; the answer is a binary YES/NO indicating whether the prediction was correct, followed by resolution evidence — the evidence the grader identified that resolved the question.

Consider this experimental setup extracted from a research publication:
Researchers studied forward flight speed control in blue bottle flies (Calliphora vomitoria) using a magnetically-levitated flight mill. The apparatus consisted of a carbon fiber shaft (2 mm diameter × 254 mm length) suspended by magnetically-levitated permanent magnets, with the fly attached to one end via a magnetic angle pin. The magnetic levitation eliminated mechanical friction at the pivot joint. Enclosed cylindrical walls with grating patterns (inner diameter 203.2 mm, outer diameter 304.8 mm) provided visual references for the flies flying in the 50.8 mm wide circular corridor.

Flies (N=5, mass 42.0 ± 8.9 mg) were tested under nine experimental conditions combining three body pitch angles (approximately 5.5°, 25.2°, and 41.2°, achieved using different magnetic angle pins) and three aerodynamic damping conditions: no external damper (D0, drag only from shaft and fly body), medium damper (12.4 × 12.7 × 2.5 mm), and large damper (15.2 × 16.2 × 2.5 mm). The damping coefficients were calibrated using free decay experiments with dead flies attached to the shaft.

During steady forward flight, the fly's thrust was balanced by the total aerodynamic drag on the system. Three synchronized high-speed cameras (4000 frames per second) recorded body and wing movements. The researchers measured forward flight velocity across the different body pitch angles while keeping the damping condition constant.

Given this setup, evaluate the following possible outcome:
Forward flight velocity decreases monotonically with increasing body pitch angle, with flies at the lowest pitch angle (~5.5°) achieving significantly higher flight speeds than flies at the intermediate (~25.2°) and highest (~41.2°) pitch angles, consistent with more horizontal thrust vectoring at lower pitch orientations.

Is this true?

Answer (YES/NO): YES